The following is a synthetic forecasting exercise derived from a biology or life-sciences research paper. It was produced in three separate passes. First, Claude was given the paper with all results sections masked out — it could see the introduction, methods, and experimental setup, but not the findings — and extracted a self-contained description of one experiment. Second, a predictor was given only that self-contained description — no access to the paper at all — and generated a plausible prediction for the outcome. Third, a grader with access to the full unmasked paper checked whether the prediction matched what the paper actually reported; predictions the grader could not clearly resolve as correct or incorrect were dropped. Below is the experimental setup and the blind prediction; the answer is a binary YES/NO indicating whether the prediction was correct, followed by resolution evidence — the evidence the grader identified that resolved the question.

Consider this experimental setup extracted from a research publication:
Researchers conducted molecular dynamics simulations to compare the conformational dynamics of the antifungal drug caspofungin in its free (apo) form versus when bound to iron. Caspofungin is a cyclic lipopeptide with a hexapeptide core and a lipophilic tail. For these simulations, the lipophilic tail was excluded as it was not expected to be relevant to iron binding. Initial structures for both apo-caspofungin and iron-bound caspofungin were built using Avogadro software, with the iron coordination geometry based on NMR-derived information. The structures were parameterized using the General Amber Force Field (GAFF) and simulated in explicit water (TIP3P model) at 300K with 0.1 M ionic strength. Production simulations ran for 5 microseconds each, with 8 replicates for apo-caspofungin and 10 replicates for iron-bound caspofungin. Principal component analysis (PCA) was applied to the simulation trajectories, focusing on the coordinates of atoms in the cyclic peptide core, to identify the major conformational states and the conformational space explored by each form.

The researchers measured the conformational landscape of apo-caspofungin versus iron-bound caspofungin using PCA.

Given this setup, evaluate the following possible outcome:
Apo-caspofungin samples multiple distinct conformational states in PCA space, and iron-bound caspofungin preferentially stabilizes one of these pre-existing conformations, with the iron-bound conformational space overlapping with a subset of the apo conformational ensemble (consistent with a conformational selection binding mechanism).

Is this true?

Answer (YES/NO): NO